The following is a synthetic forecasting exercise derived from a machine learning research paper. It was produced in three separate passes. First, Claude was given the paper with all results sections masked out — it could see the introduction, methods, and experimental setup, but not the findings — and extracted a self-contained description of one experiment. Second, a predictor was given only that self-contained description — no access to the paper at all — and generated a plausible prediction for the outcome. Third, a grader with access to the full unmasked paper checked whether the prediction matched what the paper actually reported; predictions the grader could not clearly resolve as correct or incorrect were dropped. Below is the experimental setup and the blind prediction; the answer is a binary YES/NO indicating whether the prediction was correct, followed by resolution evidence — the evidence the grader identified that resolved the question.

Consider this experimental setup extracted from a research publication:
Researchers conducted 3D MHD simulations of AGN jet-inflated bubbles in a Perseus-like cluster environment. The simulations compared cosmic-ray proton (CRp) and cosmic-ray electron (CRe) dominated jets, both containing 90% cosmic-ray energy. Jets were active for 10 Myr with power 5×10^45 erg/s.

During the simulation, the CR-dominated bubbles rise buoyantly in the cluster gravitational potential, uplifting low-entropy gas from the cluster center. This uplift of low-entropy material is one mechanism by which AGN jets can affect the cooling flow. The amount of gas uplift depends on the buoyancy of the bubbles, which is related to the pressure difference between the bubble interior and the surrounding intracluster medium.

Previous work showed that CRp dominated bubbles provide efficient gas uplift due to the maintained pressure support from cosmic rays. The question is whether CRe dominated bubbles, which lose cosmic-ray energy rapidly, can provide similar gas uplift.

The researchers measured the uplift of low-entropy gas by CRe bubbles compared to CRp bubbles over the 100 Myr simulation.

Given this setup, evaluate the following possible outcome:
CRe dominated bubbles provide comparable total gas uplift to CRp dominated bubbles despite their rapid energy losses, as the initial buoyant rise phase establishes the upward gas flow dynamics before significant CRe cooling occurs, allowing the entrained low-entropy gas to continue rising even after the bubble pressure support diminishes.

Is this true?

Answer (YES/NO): NO